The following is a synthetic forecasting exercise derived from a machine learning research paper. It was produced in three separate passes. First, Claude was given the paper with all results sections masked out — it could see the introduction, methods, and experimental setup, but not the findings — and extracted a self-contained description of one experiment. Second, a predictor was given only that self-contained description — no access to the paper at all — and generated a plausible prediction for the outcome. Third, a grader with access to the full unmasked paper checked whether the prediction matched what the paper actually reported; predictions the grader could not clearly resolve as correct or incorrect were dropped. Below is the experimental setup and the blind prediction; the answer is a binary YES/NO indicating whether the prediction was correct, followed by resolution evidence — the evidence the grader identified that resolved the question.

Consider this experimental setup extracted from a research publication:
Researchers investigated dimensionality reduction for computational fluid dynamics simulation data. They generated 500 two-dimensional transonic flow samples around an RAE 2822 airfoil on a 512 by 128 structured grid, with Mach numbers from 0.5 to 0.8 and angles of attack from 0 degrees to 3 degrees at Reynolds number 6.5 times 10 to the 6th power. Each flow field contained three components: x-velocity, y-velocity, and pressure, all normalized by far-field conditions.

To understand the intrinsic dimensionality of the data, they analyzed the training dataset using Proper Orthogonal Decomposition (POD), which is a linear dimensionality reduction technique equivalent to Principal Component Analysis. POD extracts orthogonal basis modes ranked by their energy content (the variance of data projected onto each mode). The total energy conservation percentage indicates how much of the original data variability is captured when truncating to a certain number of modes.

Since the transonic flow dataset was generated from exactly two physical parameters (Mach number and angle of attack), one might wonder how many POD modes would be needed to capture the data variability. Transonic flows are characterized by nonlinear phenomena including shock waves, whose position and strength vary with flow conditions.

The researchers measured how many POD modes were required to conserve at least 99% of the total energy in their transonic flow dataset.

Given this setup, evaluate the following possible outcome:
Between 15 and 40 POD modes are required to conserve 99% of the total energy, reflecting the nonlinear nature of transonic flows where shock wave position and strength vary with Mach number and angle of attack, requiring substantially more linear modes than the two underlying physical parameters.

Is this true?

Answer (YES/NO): YES